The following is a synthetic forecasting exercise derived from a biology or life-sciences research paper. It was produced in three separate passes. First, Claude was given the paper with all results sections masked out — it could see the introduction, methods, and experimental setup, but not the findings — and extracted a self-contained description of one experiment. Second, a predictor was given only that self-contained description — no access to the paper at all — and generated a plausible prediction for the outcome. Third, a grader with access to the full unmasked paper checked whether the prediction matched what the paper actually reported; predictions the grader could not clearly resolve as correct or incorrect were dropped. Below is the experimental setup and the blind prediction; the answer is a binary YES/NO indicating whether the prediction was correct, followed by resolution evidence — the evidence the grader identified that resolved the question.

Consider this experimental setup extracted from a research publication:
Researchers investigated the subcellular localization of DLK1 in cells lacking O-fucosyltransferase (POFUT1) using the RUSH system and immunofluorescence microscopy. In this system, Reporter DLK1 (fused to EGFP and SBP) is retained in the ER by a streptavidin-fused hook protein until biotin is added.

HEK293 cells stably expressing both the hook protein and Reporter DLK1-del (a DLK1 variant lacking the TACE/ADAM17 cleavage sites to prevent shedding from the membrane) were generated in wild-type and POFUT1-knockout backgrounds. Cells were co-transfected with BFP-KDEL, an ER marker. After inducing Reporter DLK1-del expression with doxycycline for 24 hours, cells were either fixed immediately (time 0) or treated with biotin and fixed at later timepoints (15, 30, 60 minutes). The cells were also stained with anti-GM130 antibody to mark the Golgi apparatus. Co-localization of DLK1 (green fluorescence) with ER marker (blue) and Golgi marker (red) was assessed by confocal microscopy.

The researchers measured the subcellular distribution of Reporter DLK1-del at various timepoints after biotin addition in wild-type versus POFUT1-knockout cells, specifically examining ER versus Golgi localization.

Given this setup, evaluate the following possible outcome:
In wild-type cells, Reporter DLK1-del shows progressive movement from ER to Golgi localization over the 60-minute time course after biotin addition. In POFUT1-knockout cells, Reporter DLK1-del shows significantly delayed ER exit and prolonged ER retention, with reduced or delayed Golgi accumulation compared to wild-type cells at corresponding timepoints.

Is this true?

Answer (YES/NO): YES